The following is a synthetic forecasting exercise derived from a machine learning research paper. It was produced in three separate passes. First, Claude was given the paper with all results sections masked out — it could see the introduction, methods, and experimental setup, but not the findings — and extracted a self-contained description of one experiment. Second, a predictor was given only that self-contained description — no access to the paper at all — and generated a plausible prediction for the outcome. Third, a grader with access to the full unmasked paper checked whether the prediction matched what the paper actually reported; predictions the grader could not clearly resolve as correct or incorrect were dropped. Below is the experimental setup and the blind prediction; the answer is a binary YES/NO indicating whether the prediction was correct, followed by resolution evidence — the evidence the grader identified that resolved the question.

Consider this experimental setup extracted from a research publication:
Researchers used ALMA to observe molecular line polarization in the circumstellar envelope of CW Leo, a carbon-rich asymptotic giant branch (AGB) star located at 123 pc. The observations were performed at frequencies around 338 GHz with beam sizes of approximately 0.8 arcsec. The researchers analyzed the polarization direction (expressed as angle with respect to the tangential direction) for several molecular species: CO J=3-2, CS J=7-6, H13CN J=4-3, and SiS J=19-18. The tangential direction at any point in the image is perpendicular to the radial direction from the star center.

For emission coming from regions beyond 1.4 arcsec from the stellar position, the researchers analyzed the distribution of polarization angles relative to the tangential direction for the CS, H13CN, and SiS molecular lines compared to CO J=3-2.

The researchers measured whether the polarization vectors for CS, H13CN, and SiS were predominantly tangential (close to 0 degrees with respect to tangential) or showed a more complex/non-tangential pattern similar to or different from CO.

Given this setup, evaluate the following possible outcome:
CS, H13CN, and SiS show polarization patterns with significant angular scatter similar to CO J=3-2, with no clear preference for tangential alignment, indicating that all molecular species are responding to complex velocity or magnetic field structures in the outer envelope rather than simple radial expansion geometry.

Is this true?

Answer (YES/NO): NO